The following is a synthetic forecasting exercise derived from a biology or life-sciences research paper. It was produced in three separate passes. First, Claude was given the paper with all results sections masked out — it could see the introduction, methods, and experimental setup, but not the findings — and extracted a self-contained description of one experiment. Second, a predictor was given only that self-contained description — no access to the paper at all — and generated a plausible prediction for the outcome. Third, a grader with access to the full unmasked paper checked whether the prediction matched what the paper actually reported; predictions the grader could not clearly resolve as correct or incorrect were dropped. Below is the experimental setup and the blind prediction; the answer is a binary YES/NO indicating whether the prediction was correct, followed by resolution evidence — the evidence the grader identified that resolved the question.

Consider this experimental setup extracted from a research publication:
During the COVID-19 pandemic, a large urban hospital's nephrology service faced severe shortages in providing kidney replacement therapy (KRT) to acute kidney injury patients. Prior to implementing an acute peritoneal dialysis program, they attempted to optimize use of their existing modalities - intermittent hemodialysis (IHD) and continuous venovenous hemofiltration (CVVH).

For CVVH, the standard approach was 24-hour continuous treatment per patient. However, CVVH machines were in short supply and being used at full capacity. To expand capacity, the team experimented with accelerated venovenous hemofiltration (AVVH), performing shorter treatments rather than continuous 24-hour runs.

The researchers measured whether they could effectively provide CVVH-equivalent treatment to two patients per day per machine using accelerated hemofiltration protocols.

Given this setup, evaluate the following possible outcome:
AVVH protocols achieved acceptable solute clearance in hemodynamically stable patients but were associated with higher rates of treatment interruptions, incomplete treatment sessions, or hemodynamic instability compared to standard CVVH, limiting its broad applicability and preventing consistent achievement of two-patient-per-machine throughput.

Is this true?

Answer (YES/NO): NO